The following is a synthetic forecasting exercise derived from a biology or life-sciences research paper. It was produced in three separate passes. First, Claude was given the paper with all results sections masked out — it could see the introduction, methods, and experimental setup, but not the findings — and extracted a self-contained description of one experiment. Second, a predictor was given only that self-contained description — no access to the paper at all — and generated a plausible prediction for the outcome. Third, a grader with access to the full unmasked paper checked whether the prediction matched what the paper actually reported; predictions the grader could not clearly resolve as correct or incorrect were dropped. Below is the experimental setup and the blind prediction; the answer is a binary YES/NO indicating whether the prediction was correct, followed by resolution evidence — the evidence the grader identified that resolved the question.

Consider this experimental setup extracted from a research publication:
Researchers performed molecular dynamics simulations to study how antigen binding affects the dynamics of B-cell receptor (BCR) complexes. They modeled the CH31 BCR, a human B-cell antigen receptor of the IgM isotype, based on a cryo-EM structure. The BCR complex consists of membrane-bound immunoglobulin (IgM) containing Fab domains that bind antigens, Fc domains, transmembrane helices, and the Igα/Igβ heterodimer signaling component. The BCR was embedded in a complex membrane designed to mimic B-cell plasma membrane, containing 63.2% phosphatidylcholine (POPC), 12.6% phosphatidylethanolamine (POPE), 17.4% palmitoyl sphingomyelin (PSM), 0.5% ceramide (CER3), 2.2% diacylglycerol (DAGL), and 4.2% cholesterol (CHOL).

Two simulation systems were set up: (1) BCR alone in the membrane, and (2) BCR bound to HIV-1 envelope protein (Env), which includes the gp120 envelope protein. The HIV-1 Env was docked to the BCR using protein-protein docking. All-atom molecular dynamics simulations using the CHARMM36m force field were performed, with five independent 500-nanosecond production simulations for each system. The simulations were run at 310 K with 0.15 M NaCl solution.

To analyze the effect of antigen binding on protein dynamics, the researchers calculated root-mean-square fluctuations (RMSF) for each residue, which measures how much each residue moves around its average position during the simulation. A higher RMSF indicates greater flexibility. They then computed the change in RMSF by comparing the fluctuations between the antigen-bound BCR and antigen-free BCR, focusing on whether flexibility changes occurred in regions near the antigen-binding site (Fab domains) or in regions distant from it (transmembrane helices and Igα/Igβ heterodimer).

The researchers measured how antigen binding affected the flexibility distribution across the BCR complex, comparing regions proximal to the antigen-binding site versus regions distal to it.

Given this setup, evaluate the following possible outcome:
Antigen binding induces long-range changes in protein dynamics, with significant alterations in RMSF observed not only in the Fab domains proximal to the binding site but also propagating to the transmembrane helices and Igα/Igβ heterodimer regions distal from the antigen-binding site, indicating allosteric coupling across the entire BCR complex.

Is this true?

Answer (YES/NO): YES